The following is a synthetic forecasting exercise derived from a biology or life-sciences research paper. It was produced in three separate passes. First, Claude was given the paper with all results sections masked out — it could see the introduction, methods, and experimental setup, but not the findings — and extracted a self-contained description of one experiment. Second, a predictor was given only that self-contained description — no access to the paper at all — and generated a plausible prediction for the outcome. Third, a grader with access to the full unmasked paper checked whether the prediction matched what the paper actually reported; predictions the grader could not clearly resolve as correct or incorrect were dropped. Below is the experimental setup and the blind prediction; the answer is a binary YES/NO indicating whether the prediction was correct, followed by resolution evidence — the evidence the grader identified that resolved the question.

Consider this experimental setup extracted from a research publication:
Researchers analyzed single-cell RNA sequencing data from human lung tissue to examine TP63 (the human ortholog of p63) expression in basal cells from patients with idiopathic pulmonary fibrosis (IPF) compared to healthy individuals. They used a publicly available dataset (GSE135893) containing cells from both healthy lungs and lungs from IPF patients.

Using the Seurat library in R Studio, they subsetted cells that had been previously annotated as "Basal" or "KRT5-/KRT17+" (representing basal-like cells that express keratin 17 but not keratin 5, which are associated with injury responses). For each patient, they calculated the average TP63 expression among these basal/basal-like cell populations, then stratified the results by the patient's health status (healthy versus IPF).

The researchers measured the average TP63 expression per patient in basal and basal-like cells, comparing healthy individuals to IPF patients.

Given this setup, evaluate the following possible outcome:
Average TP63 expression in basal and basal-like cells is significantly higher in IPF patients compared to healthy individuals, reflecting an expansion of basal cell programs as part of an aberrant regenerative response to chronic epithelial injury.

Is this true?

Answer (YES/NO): YES